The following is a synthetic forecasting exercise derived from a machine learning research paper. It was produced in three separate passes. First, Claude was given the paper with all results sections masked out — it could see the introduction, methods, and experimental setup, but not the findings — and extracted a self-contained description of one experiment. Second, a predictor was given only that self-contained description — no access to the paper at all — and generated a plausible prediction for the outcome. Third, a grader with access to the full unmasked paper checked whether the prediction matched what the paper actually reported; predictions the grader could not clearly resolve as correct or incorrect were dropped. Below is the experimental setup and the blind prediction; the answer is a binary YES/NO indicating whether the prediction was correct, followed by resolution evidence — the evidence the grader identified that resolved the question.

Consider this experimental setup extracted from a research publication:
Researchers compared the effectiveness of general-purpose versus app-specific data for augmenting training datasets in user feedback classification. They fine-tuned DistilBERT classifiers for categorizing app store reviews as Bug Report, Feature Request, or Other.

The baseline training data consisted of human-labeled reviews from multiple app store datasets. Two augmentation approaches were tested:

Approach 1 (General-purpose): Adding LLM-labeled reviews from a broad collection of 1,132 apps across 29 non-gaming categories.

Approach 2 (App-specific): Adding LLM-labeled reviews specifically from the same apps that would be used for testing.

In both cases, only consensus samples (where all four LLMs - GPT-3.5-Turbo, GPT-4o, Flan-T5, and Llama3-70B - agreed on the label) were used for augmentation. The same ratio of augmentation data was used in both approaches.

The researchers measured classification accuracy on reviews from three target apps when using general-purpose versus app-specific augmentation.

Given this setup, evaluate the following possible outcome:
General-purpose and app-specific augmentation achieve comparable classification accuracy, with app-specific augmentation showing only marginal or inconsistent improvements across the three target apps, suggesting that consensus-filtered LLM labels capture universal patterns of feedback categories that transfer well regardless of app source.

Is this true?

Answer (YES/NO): YES